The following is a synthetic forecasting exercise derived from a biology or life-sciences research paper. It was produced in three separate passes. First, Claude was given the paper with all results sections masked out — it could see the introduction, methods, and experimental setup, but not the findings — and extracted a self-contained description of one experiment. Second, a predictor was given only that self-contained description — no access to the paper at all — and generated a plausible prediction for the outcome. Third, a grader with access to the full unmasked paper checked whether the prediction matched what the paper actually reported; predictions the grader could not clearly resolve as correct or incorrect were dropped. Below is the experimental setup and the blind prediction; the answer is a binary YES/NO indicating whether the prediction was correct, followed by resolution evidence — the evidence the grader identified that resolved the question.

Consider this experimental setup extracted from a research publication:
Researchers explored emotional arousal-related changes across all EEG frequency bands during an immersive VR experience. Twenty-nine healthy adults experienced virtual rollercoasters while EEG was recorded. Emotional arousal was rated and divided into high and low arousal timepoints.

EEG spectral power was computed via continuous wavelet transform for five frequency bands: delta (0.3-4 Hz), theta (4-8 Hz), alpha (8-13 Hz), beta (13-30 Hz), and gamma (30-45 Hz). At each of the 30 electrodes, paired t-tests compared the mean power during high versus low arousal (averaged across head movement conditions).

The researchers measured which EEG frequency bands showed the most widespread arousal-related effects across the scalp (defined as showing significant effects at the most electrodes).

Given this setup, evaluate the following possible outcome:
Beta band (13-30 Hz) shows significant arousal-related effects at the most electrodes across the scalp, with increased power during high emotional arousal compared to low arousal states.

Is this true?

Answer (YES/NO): NO